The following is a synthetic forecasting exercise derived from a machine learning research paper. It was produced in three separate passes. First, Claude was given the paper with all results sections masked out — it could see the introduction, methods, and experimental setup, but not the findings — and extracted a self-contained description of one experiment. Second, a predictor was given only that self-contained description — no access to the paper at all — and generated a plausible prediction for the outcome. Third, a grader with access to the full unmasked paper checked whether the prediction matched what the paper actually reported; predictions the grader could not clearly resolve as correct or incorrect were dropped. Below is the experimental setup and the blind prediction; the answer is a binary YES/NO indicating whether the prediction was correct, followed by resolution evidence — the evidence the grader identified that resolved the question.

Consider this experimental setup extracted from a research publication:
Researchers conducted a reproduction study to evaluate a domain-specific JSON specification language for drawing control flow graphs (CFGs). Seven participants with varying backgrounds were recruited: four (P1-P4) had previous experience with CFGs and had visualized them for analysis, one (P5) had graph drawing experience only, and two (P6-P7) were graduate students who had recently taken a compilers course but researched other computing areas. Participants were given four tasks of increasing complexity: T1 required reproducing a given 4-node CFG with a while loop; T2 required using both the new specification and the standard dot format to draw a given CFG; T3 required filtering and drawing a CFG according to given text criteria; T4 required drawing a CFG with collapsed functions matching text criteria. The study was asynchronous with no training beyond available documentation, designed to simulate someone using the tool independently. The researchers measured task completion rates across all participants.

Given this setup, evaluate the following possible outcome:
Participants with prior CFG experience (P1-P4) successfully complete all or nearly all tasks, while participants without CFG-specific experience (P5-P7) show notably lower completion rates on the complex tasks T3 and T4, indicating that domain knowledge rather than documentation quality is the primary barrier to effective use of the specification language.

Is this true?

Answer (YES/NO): NO